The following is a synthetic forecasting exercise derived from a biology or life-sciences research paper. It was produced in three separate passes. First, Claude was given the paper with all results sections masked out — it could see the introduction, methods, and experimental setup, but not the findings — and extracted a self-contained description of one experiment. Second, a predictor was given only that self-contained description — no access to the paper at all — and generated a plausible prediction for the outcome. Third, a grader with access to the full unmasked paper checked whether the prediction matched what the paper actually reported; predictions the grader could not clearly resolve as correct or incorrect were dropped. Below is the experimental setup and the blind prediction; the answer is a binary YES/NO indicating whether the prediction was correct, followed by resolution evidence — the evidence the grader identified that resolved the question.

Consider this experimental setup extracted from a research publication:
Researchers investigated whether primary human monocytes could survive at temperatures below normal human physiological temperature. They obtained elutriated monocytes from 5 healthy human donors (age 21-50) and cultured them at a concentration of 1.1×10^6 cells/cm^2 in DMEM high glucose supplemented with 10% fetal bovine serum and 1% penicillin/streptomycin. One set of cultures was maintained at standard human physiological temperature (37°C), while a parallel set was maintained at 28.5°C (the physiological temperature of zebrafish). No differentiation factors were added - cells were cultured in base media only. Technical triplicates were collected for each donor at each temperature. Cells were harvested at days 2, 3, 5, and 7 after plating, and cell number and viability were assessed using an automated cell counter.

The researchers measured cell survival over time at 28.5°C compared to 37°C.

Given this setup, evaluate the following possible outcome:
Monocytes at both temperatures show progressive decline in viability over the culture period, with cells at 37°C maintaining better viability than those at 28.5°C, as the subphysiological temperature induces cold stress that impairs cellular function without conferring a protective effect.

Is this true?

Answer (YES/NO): NO